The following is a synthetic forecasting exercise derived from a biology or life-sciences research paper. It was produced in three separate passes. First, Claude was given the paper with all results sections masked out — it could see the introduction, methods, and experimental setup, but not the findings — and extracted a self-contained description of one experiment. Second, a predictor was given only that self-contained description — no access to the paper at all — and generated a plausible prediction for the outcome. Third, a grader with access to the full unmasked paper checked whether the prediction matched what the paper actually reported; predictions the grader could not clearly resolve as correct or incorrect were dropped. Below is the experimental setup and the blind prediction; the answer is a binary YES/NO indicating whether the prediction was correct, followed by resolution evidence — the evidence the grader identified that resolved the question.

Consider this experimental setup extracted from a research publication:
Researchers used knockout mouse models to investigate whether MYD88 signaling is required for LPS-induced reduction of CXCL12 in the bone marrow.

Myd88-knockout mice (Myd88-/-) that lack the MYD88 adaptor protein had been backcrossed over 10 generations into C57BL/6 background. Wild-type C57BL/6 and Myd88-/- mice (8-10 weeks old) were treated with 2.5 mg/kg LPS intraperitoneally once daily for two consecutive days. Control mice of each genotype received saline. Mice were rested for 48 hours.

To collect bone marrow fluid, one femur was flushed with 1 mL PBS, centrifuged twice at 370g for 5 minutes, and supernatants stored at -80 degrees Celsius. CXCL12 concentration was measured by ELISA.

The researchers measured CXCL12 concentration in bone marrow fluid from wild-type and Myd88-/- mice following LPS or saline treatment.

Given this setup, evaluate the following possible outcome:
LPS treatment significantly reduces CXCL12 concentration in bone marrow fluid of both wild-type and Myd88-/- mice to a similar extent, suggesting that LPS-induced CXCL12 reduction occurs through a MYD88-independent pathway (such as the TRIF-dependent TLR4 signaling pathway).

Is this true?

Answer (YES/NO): NO